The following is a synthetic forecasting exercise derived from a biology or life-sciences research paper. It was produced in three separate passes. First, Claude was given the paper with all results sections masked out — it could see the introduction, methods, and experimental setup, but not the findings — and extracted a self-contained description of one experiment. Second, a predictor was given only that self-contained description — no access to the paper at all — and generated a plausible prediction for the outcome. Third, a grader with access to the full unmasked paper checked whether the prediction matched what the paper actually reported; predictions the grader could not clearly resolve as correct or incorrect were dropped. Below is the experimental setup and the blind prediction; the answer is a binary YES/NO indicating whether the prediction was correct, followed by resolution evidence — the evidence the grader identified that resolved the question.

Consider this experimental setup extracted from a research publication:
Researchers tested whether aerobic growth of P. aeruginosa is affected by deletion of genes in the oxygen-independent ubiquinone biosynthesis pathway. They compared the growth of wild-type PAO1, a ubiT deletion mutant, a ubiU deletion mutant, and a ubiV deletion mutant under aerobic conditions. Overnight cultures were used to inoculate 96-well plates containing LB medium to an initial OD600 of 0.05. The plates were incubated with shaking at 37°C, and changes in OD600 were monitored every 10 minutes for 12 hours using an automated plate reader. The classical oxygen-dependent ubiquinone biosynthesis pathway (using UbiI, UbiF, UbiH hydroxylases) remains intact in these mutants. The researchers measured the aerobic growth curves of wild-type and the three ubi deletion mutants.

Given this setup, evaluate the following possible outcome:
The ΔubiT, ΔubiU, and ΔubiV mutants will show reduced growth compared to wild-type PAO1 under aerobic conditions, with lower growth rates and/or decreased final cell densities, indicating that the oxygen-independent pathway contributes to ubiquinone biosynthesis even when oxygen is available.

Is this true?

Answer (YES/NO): NO